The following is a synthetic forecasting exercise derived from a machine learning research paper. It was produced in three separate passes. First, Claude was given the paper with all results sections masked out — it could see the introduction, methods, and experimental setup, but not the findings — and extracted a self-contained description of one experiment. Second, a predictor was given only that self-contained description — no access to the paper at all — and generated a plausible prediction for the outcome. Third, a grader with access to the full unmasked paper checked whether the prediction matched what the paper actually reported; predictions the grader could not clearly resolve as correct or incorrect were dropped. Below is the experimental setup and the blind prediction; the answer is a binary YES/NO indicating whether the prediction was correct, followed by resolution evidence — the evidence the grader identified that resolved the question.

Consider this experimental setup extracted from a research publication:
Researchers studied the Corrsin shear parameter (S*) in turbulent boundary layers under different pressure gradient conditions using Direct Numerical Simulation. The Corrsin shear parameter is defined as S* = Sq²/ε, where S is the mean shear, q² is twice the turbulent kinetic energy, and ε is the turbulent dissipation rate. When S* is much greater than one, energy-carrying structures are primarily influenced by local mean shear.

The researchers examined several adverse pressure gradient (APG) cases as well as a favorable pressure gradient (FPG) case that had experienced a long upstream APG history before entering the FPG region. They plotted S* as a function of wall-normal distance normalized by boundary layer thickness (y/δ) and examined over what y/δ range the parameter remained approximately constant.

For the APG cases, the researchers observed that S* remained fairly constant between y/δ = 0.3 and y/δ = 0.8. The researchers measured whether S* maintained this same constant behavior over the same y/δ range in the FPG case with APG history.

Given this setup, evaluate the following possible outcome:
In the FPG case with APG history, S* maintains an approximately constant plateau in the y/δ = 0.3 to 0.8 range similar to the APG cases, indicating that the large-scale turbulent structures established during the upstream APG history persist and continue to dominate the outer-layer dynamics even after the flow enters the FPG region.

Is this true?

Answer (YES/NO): NO